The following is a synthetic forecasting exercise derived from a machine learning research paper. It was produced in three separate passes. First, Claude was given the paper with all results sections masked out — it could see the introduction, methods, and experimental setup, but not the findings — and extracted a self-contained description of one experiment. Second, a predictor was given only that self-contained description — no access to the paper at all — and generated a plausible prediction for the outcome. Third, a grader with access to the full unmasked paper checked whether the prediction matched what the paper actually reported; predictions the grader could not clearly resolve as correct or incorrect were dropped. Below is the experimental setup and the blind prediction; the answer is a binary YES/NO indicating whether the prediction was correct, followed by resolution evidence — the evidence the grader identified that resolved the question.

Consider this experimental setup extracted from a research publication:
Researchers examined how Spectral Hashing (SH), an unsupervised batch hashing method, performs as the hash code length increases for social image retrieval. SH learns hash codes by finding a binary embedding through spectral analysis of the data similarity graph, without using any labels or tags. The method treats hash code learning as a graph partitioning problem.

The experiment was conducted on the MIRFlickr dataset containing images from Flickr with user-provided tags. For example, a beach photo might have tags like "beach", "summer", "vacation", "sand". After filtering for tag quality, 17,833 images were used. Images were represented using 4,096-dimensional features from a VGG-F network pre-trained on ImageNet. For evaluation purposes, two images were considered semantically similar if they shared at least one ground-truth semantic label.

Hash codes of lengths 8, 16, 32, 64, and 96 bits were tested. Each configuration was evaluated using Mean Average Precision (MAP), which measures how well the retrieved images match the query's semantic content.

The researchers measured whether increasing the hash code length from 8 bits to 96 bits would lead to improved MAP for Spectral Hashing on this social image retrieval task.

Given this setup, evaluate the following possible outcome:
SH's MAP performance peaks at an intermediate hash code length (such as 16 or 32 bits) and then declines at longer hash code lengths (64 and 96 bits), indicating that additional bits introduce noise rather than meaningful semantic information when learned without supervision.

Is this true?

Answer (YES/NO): NO